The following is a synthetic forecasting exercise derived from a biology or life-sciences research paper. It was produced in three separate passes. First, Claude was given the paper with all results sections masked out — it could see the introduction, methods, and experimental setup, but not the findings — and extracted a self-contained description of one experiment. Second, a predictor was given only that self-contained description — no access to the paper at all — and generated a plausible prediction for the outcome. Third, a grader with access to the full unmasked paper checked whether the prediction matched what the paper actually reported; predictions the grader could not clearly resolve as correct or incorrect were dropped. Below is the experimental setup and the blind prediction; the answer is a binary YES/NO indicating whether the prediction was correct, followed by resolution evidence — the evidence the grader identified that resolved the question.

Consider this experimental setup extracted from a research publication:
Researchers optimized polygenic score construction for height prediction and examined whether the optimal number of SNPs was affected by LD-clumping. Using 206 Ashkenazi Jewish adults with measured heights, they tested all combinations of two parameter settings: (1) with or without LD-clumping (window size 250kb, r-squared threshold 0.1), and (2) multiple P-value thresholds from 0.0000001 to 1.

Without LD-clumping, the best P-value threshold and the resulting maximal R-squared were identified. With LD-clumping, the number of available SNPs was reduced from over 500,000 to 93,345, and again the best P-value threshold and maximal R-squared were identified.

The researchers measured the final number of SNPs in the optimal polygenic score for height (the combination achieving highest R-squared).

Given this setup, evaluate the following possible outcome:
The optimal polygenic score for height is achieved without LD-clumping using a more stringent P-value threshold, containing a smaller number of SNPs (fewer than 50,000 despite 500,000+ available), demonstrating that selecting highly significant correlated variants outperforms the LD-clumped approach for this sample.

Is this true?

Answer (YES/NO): NO